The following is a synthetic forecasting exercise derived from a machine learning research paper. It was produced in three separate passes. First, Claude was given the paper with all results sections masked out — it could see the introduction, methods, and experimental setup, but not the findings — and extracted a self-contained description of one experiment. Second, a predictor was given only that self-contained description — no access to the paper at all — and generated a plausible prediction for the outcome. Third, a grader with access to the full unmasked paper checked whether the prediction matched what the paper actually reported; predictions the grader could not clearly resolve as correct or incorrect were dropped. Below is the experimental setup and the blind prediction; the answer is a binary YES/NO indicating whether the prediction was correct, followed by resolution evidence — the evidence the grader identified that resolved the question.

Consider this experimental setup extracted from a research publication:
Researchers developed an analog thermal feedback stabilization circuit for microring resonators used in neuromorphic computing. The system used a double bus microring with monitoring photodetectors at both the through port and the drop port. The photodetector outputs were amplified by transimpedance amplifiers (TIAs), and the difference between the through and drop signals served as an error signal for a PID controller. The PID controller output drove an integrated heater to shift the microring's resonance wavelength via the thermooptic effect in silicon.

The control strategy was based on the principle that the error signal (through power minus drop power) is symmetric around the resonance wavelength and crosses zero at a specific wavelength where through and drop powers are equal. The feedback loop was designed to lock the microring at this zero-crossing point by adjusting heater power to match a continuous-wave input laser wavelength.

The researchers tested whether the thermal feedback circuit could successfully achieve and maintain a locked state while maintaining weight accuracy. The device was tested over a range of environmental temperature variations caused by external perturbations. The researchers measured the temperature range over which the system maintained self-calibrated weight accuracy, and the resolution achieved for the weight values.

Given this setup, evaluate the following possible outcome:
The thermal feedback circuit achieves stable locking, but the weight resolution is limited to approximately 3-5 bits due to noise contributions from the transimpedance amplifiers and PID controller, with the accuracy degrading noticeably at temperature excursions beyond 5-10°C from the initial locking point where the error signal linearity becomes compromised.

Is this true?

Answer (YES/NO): NO